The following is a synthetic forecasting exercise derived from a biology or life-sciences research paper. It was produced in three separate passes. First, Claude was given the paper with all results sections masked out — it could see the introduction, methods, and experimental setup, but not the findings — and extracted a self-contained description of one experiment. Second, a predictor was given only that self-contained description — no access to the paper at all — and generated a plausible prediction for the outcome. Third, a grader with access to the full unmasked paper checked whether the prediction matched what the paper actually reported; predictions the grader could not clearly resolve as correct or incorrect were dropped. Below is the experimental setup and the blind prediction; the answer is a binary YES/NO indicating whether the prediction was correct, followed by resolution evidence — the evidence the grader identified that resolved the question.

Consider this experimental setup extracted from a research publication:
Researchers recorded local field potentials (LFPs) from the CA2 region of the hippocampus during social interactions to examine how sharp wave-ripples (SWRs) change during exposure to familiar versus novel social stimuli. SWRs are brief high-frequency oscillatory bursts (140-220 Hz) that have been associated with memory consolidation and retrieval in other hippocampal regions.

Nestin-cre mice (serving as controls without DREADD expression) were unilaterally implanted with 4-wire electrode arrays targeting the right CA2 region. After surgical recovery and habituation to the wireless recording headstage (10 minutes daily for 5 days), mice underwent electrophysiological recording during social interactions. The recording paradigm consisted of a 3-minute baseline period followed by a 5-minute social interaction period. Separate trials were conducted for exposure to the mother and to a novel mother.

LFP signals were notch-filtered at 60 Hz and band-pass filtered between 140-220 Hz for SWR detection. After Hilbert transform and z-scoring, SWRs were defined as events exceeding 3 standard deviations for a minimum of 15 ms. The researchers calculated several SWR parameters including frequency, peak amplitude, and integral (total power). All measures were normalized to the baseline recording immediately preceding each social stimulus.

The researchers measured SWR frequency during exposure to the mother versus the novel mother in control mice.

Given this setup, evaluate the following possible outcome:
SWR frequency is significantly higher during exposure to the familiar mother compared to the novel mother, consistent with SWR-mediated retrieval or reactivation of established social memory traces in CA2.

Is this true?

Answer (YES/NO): NO